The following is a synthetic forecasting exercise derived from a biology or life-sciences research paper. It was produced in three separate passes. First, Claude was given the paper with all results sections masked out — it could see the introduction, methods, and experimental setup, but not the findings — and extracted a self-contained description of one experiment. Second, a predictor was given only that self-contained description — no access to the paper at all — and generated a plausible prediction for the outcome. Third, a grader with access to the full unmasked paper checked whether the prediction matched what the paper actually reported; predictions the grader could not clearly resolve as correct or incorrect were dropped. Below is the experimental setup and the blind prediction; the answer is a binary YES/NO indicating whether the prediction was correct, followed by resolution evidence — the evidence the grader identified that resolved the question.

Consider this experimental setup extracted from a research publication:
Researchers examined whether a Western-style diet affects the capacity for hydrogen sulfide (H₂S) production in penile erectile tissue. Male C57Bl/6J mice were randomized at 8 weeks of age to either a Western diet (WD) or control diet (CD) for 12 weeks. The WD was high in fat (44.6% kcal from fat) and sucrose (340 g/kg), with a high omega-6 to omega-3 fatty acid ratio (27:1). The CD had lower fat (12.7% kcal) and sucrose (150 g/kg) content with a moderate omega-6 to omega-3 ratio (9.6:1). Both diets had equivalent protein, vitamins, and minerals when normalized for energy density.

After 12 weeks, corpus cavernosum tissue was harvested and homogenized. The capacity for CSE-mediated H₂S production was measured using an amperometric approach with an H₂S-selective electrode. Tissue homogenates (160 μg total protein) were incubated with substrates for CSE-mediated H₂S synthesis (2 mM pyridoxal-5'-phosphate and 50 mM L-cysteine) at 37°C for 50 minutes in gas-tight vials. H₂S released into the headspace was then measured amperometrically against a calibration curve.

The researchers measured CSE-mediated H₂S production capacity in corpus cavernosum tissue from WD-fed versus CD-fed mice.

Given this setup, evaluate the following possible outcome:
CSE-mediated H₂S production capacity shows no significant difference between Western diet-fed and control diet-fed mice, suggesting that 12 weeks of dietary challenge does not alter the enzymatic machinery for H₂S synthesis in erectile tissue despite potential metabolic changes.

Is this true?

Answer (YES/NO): NO